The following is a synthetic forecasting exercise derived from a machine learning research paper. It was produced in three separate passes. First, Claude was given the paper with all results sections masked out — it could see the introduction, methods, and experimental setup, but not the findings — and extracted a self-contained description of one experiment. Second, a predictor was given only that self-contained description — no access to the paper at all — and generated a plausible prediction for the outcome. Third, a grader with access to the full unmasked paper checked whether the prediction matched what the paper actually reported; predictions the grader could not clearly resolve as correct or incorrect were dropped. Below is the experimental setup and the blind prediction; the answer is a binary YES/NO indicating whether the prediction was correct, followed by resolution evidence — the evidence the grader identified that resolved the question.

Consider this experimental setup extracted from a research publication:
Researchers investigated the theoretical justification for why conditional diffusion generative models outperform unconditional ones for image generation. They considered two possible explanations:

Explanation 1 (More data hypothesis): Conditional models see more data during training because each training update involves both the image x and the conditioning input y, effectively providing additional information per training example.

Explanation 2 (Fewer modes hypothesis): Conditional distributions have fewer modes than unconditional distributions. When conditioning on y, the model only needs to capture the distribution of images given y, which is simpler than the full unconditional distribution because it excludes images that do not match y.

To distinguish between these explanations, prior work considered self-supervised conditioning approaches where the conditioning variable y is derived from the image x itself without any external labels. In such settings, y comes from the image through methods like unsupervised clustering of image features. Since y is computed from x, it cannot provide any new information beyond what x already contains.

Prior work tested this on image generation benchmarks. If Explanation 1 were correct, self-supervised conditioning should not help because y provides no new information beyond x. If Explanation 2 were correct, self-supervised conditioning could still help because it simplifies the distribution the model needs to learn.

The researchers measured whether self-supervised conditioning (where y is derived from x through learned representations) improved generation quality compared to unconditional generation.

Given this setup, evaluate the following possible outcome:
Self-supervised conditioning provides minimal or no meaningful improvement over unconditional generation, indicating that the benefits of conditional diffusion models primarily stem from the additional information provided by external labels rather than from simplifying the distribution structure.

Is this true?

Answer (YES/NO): NO